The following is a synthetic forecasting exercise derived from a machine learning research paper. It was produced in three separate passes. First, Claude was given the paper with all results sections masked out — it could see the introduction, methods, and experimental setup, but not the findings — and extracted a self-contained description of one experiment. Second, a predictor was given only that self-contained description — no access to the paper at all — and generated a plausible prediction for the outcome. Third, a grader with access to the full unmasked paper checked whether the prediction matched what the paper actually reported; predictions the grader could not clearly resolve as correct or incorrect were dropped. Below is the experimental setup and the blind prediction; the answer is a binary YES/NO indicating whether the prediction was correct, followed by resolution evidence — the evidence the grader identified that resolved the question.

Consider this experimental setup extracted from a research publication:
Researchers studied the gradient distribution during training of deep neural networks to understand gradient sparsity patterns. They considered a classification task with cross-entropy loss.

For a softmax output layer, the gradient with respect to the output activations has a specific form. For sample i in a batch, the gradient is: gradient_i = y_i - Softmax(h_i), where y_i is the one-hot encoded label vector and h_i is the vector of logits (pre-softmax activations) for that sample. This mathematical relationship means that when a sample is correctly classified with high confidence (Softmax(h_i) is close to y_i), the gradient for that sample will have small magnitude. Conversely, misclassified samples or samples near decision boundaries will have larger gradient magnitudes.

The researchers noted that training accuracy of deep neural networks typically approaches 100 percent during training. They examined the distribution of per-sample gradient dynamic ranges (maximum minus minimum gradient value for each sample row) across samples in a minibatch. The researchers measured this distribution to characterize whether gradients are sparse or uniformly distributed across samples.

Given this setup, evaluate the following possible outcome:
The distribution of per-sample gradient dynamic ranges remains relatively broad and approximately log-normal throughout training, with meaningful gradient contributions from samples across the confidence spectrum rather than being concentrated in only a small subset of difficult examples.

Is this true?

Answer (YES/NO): NO